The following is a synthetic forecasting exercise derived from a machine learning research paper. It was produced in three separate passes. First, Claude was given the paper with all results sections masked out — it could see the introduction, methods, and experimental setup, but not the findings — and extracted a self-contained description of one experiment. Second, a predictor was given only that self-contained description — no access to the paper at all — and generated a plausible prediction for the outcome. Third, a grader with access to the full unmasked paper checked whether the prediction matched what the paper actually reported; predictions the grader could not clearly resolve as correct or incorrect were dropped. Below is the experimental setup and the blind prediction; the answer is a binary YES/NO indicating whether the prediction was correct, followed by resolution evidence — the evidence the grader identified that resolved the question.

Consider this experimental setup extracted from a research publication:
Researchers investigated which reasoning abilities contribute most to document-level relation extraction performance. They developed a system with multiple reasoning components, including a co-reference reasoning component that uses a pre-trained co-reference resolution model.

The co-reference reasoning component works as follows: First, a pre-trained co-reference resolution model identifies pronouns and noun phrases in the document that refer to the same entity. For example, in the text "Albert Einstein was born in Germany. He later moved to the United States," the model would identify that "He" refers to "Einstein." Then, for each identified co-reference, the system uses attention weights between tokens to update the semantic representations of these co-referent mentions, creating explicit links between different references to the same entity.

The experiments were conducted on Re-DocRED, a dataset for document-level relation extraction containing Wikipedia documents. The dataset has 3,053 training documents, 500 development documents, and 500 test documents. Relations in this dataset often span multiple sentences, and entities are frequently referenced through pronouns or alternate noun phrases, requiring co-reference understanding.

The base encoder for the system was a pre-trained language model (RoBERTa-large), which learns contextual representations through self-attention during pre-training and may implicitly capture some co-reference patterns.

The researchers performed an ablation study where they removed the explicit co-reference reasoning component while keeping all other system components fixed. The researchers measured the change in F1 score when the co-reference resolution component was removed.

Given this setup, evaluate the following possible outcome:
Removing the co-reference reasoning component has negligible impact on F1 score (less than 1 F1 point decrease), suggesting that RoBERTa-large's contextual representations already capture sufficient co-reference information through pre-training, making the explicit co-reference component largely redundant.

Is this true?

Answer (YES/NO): YES